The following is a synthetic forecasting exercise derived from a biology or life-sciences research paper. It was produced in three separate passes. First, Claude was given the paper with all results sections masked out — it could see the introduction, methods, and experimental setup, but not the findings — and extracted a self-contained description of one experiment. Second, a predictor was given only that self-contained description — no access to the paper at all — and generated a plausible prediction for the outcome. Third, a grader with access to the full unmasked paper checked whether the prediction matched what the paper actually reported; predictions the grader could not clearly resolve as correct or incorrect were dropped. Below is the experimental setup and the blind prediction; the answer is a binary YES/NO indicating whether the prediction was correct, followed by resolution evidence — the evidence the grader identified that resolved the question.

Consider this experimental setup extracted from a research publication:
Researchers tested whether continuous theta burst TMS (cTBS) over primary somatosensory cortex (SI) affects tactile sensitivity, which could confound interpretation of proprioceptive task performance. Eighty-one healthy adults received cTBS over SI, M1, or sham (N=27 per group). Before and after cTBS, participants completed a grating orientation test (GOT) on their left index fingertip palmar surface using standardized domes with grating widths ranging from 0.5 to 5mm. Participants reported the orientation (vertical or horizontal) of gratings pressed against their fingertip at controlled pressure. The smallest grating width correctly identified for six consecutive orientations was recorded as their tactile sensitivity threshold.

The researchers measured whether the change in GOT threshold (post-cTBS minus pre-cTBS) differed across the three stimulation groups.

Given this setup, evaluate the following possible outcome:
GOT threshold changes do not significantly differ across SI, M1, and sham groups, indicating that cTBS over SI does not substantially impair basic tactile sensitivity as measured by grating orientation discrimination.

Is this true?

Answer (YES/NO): YES